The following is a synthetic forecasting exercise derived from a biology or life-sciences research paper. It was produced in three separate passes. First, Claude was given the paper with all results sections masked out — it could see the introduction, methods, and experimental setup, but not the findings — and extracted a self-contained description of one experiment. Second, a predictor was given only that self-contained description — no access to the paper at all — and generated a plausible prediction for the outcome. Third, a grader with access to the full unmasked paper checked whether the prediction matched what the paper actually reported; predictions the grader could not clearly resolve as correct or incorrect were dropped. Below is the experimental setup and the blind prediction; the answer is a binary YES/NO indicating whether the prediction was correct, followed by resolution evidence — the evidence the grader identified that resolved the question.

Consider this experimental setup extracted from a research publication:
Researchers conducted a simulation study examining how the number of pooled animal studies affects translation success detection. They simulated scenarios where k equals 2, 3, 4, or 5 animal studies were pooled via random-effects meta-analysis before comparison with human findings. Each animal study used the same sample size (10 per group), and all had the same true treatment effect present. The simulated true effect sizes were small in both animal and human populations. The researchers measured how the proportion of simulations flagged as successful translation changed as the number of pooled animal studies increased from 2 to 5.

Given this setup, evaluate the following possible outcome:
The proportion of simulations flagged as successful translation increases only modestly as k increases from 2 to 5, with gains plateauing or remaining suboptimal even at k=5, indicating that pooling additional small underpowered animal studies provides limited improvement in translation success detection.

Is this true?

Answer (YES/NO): YES